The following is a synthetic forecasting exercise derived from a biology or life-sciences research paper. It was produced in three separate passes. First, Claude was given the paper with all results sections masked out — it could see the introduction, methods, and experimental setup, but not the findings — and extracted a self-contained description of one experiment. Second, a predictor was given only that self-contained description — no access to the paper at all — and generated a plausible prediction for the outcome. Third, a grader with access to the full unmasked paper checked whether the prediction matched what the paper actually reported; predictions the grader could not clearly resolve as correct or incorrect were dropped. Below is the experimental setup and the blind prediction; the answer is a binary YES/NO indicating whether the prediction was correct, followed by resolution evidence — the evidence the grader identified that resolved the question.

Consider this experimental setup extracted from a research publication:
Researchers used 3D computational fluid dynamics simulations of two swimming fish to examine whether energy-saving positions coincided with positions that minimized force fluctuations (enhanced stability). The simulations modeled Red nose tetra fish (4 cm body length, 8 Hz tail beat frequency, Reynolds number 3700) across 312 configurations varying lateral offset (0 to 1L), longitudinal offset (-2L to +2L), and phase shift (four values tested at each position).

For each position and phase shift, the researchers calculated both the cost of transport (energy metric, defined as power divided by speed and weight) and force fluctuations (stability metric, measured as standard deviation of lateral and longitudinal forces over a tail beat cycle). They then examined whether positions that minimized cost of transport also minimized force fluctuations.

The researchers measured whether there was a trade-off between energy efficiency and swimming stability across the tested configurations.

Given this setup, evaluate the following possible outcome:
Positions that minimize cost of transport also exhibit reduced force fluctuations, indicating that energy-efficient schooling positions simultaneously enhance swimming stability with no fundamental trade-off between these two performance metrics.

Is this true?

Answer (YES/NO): NO